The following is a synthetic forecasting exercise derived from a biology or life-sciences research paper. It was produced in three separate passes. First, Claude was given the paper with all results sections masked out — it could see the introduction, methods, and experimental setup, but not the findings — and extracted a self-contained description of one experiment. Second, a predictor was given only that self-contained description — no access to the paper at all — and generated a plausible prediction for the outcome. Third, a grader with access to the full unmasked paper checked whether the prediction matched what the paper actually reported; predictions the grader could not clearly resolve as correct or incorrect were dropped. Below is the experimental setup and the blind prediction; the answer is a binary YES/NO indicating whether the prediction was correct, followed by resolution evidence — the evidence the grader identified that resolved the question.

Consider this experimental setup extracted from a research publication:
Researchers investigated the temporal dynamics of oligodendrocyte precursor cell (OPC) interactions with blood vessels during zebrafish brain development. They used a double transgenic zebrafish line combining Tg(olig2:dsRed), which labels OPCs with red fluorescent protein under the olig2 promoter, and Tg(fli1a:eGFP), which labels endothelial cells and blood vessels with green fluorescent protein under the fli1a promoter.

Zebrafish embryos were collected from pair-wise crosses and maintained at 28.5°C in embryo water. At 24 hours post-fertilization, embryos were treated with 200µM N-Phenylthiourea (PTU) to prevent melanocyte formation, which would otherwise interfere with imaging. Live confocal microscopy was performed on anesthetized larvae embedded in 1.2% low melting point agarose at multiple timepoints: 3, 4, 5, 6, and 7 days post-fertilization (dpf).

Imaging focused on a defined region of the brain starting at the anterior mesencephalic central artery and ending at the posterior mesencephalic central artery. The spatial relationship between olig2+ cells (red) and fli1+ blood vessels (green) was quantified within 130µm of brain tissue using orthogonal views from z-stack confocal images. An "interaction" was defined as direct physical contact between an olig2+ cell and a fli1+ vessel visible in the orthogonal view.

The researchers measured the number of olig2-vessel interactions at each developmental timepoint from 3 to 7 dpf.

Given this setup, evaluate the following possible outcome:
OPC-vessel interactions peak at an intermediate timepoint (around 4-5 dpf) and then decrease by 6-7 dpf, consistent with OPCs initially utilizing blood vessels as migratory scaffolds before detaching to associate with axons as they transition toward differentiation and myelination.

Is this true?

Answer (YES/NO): NO